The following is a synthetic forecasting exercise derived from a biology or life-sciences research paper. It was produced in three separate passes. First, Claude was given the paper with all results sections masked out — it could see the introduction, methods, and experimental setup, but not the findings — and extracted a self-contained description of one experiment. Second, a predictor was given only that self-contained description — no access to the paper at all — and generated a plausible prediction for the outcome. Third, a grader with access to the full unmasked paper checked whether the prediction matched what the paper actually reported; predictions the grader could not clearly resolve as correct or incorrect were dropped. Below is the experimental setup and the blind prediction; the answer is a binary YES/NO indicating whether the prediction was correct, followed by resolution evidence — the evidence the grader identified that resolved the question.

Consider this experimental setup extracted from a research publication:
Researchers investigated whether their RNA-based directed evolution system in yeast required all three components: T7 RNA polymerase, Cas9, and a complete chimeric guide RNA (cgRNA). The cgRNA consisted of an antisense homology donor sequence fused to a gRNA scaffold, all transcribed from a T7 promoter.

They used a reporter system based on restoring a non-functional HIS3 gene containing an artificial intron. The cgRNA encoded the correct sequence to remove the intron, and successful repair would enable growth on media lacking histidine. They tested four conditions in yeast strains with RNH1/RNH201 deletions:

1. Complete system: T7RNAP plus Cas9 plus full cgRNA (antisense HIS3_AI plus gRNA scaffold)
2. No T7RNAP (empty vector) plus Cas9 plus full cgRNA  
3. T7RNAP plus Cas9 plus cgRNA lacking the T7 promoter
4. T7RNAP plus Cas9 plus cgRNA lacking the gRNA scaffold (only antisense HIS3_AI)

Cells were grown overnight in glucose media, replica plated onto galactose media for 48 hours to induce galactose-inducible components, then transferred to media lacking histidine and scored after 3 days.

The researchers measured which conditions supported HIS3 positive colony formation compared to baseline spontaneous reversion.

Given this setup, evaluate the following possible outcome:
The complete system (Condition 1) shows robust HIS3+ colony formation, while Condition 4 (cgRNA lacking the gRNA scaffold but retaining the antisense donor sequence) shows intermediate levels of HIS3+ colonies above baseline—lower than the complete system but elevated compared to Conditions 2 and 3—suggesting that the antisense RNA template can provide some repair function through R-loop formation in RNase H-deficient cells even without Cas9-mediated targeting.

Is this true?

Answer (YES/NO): YES